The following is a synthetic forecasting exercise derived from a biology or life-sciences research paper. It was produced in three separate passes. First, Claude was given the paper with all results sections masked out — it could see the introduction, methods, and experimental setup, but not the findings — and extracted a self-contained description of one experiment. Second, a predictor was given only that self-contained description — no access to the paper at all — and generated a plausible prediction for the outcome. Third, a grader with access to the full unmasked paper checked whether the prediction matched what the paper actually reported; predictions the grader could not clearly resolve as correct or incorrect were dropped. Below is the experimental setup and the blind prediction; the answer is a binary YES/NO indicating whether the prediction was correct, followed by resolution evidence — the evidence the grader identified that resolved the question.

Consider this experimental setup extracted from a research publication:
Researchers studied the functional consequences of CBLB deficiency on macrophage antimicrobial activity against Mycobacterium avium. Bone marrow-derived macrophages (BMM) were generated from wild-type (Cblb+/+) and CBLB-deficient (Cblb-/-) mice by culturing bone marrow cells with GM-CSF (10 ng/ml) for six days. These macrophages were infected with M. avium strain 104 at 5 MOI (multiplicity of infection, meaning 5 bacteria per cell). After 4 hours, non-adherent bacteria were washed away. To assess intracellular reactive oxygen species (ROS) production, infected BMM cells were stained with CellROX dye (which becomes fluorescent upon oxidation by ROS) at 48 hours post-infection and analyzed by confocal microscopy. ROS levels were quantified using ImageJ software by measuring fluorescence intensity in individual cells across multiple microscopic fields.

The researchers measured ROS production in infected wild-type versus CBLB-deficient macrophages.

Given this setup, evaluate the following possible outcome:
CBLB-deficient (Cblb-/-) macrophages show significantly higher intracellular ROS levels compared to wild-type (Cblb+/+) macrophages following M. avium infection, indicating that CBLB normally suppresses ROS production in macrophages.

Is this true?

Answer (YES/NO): YES